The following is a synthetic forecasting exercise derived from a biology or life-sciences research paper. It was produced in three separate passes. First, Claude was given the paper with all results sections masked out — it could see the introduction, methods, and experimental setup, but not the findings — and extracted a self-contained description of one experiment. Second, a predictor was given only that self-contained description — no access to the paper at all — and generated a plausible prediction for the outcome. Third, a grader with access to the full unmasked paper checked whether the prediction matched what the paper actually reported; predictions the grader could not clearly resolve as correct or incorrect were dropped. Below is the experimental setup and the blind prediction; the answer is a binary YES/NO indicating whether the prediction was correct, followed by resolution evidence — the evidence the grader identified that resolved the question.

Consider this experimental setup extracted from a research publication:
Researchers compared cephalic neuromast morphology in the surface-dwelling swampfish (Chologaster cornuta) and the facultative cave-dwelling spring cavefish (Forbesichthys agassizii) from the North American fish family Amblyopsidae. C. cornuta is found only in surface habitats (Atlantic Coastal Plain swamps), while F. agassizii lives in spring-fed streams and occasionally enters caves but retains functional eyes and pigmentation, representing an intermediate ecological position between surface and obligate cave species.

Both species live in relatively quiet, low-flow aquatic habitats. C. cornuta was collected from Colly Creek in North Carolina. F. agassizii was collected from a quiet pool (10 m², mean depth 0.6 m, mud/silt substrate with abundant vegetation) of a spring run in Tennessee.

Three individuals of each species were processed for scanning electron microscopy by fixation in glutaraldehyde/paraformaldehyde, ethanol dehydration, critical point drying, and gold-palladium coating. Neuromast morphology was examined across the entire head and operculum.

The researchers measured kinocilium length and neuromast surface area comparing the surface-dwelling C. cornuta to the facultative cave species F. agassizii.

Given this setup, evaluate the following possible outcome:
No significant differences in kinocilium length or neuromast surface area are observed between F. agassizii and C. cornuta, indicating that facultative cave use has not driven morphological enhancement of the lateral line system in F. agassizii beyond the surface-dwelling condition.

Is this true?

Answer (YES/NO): YES